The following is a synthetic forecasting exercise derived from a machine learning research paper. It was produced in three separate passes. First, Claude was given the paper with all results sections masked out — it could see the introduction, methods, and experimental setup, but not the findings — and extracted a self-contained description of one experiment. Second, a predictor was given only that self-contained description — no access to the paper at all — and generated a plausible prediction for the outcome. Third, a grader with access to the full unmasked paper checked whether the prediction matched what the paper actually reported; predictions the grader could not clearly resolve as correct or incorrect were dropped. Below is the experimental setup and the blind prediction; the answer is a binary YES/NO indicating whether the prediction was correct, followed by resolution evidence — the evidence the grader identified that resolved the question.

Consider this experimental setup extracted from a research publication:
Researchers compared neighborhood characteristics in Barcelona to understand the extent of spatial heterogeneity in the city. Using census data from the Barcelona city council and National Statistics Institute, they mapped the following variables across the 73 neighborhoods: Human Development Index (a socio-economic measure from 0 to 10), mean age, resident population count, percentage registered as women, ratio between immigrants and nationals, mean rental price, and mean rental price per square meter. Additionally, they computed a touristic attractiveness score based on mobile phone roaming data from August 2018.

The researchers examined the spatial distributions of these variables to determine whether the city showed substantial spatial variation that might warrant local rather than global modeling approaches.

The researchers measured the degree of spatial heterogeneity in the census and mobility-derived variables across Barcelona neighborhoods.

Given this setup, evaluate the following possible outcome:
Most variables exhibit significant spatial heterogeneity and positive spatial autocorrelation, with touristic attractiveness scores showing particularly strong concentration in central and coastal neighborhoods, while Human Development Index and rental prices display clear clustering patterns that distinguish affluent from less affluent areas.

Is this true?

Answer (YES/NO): NO